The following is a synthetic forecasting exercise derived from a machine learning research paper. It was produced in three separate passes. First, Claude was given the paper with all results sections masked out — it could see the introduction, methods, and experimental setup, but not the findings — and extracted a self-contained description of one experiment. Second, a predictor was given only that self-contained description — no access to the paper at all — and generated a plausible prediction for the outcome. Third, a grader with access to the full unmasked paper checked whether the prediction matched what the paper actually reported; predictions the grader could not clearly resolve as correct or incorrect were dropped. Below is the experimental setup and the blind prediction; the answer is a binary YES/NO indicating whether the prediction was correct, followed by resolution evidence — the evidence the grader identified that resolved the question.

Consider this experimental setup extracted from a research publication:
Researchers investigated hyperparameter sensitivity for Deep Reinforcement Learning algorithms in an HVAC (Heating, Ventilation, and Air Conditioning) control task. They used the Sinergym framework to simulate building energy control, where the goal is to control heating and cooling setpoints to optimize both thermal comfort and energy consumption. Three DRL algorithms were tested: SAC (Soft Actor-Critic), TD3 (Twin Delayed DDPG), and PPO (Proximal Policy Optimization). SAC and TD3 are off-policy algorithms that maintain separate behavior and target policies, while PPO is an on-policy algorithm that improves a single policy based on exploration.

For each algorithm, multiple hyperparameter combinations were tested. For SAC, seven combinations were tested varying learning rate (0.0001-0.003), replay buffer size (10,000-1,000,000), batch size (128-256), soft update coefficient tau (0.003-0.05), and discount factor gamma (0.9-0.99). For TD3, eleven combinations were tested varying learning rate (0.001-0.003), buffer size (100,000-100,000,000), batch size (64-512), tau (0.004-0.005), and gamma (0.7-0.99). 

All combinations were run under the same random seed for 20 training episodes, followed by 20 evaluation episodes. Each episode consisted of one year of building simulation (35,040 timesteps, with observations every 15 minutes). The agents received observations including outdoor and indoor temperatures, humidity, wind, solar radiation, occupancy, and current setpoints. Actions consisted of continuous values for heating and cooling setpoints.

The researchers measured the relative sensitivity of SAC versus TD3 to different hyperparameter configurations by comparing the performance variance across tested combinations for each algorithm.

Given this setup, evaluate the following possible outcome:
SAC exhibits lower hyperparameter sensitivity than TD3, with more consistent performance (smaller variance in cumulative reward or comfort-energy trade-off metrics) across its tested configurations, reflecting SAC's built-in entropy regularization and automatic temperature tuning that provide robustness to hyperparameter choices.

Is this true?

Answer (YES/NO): YES